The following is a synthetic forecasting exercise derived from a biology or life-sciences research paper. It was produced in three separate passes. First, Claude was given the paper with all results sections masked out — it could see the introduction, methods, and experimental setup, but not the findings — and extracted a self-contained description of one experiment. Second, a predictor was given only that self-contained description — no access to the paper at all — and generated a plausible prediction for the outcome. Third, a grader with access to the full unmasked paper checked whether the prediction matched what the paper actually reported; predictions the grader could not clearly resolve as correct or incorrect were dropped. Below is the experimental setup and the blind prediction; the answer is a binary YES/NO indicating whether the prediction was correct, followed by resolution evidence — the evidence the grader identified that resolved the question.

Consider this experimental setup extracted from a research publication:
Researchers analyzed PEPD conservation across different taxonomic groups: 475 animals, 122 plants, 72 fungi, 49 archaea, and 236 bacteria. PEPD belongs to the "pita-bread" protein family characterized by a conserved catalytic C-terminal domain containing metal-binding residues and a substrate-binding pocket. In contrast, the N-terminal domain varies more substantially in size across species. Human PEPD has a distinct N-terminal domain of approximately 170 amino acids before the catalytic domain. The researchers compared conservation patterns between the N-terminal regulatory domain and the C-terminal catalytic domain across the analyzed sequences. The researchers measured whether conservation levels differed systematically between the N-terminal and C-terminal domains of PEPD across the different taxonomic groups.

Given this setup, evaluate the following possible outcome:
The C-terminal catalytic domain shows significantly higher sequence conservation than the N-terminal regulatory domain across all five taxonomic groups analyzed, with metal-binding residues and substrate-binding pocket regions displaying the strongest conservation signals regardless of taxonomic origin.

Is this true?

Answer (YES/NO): YES